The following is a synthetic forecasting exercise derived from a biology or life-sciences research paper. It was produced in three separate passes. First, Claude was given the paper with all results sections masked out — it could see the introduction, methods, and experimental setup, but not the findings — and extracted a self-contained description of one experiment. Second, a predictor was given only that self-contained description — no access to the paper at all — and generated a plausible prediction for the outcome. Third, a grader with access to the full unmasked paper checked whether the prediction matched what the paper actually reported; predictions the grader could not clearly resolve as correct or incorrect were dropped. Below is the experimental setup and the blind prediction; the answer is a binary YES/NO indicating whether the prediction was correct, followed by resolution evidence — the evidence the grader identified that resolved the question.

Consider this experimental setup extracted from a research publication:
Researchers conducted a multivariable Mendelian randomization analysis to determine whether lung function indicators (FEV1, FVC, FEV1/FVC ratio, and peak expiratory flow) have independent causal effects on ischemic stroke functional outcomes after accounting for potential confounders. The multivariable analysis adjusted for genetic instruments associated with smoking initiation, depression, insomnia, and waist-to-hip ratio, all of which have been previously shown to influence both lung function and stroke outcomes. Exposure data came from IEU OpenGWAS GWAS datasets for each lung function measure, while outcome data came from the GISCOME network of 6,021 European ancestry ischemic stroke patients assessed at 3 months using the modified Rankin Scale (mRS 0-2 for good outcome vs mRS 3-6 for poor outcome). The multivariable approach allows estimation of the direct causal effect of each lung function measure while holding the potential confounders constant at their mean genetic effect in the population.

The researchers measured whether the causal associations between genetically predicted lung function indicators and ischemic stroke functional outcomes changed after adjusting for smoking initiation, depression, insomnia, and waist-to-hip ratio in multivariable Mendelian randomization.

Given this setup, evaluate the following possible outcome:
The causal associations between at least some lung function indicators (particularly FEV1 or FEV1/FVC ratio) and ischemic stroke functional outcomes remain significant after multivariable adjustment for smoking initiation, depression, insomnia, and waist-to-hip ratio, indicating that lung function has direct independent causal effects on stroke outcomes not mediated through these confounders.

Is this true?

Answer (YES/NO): NO